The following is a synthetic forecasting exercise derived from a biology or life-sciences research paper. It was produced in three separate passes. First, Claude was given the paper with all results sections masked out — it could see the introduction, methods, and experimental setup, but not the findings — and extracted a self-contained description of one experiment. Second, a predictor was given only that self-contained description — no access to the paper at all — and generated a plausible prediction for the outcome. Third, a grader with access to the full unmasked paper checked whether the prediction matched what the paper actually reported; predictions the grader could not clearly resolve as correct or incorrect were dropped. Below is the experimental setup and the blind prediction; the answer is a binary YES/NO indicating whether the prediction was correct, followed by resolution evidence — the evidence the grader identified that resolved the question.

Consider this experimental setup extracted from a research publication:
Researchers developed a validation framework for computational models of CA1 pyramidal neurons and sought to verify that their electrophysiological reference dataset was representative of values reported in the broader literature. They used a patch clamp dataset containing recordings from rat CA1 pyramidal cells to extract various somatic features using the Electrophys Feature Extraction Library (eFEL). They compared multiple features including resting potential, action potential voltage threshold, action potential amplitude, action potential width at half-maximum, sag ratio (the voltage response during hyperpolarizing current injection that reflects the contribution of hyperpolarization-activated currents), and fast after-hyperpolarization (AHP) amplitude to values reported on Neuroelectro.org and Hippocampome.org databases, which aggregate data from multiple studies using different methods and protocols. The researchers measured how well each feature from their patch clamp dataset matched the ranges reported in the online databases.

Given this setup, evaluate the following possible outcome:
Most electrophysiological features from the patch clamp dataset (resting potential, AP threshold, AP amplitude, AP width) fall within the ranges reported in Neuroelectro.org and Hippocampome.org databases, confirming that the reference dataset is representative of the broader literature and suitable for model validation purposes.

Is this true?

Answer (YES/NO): YES